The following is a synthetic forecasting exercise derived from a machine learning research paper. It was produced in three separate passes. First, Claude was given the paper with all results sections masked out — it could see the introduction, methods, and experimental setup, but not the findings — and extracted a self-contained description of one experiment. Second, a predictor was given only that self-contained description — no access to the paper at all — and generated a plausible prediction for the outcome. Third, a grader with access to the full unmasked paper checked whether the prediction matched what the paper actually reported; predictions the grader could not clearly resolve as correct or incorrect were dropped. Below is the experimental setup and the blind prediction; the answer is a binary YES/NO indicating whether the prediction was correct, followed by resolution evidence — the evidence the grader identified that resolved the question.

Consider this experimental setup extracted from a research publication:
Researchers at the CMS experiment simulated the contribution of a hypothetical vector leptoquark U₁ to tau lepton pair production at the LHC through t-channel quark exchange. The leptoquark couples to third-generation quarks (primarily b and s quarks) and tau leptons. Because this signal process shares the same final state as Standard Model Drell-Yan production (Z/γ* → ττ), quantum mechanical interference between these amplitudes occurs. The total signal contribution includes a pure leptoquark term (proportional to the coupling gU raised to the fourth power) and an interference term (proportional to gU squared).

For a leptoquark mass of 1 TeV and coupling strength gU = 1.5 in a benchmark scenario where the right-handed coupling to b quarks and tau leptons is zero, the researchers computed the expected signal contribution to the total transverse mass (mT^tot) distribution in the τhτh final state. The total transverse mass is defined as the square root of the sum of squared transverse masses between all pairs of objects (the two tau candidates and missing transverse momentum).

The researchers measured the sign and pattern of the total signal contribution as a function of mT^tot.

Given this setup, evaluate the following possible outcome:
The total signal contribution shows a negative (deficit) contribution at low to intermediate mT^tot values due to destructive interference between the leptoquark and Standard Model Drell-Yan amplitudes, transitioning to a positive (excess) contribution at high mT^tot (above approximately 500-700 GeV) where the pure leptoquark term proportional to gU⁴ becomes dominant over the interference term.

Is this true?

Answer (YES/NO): NO